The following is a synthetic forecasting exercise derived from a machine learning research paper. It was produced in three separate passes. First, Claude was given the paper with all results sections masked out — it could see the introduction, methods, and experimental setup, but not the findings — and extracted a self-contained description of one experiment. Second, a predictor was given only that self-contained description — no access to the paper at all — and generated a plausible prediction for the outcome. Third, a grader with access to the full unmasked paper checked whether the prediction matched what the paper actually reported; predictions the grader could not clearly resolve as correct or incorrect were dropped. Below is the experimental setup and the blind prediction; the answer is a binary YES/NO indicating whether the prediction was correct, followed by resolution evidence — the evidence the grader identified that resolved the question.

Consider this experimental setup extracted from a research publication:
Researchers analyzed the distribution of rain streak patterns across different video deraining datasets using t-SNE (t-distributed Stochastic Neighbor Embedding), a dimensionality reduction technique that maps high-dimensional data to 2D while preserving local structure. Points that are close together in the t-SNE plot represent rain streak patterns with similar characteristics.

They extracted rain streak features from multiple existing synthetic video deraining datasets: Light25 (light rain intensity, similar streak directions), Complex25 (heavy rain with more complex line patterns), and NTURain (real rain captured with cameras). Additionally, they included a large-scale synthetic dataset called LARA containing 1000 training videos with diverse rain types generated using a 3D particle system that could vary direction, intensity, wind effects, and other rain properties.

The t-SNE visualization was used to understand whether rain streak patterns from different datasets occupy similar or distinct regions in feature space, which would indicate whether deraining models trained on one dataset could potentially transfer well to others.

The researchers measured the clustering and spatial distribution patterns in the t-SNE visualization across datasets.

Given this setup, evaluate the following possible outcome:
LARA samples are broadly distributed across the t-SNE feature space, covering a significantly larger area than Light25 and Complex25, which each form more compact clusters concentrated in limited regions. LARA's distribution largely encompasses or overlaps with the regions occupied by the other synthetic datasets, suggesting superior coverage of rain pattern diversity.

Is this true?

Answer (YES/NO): YES